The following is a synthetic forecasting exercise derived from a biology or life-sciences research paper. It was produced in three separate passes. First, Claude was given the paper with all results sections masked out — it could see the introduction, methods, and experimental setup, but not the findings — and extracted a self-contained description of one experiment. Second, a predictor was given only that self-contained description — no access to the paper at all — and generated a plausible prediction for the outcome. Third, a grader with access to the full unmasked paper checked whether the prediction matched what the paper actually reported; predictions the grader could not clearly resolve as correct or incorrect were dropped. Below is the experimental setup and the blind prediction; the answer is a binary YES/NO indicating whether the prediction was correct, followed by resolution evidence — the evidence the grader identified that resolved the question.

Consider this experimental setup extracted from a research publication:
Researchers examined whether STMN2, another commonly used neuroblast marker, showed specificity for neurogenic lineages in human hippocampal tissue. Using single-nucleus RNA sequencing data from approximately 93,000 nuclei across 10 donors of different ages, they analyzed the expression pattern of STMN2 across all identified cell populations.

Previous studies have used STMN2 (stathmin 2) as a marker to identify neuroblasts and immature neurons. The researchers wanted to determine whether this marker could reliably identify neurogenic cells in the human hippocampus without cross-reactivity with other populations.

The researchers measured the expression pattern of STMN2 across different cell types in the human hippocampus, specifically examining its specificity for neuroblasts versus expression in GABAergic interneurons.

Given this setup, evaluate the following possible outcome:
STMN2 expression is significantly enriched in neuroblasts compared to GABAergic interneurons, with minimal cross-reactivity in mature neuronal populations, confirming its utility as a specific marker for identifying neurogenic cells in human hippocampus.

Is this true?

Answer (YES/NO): NO